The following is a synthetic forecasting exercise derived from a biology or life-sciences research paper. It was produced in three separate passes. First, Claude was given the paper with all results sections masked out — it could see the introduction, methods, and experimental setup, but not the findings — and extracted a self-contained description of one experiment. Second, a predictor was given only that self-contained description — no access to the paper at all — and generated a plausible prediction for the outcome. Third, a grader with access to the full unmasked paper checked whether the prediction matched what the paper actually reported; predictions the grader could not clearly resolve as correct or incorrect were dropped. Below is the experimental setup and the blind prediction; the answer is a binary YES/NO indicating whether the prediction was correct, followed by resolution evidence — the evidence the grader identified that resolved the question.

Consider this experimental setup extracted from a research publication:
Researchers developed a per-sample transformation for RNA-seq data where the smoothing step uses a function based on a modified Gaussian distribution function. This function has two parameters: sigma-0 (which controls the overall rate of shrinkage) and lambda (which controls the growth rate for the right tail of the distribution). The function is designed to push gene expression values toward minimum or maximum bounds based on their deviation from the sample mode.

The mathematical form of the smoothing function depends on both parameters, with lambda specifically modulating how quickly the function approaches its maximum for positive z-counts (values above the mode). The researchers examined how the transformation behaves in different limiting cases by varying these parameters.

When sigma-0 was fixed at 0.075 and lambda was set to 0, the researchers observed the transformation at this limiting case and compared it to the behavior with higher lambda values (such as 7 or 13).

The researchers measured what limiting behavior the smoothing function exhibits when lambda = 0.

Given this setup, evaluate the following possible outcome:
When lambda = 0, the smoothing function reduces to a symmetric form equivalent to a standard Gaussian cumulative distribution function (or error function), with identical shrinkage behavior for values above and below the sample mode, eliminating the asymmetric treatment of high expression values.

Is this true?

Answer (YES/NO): NO